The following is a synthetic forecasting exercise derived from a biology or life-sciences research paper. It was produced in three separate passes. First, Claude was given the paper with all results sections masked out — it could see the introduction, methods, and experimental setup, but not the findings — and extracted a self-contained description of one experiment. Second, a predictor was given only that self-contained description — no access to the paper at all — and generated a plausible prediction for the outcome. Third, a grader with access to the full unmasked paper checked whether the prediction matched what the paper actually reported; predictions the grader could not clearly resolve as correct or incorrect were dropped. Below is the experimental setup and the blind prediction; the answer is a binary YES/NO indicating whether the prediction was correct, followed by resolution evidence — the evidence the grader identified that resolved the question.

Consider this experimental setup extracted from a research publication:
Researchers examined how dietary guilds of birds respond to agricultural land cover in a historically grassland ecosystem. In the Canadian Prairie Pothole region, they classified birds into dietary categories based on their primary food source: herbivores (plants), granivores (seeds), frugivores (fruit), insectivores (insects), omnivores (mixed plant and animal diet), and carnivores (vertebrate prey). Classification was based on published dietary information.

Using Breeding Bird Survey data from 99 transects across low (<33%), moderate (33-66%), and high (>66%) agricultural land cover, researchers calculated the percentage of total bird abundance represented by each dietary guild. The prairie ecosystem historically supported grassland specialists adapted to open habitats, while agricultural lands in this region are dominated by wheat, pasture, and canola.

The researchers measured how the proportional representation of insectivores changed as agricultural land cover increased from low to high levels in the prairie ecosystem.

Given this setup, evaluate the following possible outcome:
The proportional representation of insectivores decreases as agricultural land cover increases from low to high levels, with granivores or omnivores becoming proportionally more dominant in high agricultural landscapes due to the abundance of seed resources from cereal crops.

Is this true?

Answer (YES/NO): NO